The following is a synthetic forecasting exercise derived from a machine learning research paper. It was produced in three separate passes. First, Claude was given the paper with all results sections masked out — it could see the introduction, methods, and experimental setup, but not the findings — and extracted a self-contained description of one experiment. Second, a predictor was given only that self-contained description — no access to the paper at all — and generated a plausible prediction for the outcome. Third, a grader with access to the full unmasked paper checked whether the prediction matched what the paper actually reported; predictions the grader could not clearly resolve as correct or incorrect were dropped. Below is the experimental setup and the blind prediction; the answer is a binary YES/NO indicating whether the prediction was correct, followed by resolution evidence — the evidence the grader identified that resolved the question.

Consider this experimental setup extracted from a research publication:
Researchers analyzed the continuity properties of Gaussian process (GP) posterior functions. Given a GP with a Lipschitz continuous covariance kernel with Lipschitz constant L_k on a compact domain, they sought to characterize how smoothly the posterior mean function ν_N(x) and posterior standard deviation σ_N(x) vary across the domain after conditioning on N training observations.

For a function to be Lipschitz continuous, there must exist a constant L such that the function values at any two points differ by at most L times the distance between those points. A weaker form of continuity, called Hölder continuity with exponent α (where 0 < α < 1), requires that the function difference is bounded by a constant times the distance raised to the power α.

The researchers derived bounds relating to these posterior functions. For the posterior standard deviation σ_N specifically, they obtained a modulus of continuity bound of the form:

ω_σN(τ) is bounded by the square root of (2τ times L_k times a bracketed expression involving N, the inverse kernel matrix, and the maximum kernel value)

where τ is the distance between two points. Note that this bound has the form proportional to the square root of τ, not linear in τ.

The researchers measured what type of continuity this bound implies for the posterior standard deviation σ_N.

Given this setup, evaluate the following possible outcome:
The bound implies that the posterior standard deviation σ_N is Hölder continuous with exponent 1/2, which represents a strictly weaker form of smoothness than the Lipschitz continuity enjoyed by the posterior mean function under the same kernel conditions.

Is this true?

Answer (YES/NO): YES